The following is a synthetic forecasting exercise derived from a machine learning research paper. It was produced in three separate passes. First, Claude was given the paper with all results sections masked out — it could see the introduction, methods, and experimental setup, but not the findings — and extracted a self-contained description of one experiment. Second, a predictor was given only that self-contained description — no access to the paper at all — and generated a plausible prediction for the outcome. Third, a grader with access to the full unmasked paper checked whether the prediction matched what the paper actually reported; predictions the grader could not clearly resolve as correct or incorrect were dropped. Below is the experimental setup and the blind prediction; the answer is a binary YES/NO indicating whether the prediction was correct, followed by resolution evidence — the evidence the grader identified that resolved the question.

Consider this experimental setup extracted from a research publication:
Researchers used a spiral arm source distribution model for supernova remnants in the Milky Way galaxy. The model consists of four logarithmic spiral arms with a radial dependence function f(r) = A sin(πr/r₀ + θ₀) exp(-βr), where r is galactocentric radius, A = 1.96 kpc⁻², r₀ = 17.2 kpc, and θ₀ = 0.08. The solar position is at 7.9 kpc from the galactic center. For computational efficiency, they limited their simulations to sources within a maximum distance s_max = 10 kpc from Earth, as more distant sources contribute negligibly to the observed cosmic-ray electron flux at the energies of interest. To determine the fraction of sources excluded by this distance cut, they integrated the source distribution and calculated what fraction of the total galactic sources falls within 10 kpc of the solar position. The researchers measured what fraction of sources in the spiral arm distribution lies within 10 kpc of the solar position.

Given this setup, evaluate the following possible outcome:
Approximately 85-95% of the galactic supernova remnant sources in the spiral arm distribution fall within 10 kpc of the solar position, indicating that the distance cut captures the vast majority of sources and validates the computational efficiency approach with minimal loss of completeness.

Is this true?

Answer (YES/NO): NO